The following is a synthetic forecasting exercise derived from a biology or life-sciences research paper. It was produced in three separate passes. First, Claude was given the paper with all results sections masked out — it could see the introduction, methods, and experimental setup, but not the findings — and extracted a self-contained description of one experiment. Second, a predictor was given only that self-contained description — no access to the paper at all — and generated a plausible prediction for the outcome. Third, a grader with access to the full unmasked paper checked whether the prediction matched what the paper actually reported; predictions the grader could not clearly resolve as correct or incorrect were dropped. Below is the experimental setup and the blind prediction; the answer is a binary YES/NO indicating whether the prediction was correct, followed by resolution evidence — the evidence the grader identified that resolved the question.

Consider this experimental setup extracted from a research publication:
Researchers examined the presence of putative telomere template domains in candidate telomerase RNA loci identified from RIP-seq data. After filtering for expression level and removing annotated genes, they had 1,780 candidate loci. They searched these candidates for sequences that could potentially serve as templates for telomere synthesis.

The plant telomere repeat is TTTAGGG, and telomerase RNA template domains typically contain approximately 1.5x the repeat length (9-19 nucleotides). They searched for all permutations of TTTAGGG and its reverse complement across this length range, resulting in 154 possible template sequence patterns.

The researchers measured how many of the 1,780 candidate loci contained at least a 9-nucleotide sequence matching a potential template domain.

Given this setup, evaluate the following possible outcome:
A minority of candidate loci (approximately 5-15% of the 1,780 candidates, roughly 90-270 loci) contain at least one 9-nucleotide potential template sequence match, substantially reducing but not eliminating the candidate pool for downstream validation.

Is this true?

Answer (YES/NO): YES